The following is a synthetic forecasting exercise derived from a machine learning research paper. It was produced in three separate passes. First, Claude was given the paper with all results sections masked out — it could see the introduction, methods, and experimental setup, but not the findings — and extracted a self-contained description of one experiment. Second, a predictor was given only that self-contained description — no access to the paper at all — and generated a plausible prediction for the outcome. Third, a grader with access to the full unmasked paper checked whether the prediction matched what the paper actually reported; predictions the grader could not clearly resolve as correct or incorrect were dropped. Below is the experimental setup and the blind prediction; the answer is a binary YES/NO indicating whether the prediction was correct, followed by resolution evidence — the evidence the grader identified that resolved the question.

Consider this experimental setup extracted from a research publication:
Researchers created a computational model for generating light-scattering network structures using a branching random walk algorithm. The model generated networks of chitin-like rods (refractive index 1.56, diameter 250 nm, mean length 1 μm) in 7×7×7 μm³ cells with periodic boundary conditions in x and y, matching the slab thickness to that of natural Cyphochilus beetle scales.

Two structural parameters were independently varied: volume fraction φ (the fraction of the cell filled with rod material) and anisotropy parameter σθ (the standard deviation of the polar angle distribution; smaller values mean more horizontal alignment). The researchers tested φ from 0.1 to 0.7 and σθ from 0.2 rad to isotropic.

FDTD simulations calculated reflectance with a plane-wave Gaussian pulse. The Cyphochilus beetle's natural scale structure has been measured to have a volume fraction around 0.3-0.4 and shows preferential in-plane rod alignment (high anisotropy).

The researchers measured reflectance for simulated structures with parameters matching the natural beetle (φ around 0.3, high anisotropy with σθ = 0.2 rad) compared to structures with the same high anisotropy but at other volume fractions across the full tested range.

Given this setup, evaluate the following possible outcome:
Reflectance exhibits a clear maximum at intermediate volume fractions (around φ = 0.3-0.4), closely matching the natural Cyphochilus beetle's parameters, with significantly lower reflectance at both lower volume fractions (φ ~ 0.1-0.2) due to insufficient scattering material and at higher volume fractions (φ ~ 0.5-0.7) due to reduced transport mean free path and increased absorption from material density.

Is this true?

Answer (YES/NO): NO